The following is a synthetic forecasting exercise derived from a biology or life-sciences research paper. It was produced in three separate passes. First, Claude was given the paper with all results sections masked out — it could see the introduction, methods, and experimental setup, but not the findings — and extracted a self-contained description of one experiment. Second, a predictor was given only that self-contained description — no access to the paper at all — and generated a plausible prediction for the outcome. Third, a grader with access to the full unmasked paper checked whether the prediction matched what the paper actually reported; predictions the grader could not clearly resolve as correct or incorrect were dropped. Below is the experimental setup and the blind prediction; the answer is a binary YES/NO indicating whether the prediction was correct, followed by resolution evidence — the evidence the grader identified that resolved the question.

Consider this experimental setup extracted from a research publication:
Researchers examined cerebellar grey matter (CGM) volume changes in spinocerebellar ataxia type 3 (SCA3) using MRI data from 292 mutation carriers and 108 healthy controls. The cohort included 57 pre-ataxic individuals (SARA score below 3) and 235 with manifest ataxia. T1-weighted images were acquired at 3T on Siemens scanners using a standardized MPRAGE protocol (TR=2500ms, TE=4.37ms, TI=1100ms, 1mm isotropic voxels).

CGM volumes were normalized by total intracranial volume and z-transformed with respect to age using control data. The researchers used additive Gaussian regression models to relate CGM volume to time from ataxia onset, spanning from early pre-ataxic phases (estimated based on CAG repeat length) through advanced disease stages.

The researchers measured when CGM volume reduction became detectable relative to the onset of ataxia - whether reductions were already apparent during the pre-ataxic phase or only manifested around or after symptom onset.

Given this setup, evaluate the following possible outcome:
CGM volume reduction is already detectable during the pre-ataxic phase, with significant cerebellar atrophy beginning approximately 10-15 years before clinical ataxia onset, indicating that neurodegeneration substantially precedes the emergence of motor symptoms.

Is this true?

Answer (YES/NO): NO